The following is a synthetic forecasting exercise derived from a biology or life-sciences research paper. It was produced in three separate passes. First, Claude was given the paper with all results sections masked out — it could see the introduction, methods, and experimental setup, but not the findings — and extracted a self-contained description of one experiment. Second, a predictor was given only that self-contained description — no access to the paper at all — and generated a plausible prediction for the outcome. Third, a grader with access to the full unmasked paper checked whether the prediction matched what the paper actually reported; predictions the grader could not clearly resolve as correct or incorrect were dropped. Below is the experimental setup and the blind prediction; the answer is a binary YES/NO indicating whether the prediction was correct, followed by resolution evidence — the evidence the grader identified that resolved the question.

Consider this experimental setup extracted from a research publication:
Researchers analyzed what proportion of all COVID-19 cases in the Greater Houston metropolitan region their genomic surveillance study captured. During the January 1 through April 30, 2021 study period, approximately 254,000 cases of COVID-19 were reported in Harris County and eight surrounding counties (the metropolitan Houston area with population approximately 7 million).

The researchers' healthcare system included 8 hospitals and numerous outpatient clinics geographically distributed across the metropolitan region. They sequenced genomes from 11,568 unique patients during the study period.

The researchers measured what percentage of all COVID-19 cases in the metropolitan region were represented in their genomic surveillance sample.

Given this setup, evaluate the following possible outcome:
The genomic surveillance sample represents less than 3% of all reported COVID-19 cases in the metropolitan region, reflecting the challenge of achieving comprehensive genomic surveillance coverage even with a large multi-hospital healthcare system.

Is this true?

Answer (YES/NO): NO